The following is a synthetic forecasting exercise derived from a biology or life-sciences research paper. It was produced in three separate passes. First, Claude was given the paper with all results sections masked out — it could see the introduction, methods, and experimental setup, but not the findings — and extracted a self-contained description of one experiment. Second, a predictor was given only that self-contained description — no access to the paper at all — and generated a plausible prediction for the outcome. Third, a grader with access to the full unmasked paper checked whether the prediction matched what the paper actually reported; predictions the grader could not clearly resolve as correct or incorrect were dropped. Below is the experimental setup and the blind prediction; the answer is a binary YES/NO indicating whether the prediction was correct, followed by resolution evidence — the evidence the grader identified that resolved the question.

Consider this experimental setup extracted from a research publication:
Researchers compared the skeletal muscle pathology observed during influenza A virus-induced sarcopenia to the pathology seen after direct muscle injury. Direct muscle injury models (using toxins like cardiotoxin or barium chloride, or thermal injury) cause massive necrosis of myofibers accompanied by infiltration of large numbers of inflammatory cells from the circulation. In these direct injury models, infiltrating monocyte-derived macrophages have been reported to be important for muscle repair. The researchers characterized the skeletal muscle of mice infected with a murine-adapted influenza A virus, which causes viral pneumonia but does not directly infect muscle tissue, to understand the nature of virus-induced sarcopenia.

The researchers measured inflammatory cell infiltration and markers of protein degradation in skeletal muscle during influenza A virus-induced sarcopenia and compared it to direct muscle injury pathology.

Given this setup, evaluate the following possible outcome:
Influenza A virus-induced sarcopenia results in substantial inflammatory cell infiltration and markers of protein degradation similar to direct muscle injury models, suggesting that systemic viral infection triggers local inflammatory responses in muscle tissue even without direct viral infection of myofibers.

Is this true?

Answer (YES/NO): NO